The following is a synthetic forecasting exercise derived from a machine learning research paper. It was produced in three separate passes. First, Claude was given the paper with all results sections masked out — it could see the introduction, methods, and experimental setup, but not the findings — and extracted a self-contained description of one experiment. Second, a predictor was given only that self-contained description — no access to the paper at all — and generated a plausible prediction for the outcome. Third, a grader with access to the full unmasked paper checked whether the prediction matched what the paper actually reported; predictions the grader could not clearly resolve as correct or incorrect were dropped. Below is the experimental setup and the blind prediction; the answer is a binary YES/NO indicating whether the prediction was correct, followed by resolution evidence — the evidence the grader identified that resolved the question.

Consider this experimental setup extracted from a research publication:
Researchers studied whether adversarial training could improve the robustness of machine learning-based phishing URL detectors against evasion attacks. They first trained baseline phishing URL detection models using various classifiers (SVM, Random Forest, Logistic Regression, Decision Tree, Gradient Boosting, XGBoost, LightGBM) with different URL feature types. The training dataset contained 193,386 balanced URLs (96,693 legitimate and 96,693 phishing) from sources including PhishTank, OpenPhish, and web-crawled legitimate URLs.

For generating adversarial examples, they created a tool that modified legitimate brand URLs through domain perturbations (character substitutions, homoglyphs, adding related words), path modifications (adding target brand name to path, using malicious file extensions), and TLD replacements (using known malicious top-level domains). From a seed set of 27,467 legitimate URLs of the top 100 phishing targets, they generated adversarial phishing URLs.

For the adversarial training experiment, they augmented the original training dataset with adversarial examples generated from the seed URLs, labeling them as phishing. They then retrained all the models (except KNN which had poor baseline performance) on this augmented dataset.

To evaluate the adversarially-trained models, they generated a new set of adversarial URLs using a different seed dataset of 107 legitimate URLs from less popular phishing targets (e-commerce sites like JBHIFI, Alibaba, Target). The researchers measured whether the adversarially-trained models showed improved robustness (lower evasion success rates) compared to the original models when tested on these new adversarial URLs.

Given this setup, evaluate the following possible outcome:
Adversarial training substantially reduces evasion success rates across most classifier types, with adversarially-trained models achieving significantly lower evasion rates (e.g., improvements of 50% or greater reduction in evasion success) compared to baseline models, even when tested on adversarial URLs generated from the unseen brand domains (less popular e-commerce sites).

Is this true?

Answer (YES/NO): NO